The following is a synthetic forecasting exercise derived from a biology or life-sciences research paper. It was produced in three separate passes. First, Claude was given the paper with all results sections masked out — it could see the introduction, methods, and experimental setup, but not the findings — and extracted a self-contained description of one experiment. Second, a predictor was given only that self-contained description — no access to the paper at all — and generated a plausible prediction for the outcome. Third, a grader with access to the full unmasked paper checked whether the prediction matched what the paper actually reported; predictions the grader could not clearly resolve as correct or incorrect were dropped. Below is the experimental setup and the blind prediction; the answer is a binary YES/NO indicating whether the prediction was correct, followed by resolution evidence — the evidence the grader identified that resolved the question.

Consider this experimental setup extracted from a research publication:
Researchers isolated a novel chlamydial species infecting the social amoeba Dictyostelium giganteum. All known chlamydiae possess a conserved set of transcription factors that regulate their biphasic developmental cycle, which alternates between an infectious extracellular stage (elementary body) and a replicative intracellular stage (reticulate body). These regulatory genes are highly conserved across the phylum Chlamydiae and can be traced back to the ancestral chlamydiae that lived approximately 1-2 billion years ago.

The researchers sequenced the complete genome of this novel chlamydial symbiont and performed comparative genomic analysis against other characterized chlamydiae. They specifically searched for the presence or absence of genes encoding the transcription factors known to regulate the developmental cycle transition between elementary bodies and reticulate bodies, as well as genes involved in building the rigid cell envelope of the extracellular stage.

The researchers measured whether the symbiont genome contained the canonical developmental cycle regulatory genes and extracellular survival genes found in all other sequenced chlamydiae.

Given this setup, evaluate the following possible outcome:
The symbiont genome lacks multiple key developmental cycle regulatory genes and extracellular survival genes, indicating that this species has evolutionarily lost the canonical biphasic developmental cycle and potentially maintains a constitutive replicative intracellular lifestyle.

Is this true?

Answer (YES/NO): YES